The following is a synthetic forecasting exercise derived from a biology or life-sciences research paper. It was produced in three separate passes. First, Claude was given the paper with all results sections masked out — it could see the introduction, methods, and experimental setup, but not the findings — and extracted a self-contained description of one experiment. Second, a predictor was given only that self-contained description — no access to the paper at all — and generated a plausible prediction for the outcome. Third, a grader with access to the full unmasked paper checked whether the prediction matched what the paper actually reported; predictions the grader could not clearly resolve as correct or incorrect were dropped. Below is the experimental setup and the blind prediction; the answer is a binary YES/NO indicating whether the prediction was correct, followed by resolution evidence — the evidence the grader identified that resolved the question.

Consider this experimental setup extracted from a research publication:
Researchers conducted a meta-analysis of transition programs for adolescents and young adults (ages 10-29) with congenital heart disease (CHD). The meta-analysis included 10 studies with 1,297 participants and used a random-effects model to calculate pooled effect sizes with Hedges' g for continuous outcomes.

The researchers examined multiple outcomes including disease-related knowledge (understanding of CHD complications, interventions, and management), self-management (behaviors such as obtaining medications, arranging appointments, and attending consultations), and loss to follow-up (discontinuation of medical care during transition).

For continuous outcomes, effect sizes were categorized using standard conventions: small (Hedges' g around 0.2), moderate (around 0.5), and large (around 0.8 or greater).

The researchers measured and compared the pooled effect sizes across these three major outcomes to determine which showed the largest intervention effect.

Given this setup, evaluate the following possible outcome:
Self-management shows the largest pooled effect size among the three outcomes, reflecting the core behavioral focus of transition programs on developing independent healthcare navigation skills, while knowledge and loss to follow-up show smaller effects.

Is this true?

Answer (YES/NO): NO